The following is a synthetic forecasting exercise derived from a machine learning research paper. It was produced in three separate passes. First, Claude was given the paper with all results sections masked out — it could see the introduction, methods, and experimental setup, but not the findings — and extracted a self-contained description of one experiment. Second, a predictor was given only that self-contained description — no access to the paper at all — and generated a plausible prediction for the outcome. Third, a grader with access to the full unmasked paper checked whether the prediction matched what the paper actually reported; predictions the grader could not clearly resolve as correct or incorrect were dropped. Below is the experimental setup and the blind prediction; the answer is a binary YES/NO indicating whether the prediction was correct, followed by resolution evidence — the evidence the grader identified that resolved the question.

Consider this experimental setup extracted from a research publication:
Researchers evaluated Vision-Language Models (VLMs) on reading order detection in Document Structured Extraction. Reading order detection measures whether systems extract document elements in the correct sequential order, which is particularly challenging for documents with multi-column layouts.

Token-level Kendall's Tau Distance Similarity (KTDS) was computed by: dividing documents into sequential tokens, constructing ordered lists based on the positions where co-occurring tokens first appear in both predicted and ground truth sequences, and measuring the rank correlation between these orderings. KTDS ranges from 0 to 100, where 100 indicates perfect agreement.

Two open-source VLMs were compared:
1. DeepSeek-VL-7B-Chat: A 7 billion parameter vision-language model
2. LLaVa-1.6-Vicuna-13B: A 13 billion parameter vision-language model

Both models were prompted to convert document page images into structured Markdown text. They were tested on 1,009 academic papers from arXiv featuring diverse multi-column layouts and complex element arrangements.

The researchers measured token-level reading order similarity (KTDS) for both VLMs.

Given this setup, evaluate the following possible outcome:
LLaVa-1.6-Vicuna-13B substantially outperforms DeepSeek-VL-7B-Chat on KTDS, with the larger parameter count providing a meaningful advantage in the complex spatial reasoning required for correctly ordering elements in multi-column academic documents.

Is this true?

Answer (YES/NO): NO